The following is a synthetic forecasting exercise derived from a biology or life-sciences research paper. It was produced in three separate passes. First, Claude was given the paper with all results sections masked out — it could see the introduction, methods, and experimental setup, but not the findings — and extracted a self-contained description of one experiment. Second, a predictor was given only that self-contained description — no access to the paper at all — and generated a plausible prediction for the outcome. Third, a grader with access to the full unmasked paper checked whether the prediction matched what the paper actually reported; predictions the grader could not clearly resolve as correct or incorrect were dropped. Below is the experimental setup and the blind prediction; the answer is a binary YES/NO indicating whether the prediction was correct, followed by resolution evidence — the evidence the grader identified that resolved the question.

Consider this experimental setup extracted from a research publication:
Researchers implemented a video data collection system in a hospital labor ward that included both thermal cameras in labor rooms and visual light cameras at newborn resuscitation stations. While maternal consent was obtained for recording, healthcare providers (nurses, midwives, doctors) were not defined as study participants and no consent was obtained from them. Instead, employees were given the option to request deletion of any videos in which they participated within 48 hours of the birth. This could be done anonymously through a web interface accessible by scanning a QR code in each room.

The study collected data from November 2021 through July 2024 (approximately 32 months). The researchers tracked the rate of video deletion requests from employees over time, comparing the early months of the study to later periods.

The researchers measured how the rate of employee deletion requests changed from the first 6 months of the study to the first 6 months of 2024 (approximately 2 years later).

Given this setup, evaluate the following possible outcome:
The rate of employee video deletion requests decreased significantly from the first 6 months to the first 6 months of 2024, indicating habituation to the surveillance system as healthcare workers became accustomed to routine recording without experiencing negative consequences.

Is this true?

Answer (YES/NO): YES